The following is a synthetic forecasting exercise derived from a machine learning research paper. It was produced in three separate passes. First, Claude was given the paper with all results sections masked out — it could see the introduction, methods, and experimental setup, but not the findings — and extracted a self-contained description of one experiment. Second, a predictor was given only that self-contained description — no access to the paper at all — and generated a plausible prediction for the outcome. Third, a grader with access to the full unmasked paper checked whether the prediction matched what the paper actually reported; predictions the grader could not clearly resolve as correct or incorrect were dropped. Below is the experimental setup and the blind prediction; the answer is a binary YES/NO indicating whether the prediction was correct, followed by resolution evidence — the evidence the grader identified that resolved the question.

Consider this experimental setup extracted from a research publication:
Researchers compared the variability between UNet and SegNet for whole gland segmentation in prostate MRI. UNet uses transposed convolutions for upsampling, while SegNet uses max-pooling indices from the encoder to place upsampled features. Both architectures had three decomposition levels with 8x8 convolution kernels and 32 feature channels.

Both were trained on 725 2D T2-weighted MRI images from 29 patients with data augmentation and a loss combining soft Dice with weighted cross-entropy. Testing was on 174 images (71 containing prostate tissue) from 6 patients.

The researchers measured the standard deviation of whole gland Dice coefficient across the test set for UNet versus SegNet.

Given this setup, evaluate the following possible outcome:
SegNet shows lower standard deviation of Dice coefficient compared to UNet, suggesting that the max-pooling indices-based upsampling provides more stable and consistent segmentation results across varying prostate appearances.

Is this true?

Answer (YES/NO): YES